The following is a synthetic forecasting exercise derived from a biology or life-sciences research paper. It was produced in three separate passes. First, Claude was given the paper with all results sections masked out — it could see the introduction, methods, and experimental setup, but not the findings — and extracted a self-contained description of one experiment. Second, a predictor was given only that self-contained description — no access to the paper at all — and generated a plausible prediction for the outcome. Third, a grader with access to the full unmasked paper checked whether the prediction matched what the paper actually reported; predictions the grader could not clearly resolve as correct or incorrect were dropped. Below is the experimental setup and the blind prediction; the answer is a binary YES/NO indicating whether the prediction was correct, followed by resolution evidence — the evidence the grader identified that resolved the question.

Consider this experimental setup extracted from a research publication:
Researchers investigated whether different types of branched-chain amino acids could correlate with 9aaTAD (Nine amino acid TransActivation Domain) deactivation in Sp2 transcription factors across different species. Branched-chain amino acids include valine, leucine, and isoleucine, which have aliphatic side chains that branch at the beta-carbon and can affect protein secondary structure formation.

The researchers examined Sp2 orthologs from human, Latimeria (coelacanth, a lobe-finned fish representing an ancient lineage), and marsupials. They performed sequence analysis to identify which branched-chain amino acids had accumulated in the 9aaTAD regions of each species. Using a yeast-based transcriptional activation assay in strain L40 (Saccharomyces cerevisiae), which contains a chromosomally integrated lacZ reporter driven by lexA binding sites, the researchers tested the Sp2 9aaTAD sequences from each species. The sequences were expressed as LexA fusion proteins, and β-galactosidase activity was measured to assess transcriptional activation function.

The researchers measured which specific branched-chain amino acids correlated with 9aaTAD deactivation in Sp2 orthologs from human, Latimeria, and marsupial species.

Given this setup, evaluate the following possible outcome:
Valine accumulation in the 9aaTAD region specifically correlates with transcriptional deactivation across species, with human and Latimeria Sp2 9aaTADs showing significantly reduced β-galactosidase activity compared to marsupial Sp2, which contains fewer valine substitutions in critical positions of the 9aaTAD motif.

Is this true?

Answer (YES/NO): NO